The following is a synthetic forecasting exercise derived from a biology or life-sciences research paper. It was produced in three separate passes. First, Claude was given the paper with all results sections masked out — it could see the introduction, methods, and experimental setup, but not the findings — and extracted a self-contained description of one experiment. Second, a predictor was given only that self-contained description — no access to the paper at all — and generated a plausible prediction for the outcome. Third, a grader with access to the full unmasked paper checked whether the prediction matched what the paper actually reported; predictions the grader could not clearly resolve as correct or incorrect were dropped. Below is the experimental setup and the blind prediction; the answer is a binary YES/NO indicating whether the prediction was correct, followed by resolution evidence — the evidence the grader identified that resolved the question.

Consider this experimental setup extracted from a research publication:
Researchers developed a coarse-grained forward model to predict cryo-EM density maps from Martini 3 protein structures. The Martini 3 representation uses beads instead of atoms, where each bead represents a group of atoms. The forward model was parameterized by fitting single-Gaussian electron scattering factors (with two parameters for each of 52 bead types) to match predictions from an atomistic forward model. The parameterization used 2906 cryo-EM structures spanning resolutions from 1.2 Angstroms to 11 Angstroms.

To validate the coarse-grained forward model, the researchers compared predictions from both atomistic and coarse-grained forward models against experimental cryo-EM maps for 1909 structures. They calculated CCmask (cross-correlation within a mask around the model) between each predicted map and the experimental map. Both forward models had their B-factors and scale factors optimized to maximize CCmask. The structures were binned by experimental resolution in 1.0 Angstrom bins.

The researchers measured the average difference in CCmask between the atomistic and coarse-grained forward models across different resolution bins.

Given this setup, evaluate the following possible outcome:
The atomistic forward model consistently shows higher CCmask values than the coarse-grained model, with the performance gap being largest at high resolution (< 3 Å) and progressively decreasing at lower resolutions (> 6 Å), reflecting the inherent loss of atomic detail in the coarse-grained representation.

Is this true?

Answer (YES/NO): NO